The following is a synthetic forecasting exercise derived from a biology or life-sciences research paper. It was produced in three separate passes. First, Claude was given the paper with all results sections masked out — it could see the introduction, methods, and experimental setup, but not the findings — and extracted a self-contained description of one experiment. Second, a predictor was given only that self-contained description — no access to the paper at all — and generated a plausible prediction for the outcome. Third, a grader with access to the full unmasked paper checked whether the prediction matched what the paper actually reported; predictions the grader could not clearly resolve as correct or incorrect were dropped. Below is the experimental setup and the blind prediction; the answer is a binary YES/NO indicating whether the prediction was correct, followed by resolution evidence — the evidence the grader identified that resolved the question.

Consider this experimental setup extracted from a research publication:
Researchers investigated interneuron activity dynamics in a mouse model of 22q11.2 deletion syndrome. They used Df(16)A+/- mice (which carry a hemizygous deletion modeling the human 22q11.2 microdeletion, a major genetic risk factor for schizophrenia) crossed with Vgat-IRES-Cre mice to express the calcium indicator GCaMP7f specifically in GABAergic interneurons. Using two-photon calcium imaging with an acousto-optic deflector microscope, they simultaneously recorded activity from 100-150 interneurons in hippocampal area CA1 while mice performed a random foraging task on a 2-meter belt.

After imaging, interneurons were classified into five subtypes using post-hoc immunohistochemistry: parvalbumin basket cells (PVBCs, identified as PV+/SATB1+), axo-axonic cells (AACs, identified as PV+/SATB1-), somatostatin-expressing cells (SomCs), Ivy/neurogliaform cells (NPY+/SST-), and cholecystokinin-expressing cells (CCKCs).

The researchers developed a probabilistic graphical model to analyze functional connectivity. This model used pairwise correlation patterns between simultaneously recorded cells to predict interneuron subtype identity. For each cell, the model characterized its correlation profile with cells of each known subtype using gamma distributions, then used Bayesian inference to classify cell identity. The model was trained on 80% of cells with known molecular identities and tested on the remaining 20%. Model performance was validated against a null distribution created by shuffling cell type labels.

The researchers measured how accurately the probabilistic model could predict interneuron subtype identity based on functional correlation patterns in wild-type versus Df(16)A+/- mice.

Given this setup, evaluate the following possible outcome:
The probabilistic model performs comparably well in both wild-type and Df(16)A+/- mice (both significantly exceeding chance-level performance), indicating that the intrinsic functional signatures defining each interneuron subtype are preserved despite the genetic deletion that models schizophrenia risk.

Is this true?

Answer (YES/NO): NO